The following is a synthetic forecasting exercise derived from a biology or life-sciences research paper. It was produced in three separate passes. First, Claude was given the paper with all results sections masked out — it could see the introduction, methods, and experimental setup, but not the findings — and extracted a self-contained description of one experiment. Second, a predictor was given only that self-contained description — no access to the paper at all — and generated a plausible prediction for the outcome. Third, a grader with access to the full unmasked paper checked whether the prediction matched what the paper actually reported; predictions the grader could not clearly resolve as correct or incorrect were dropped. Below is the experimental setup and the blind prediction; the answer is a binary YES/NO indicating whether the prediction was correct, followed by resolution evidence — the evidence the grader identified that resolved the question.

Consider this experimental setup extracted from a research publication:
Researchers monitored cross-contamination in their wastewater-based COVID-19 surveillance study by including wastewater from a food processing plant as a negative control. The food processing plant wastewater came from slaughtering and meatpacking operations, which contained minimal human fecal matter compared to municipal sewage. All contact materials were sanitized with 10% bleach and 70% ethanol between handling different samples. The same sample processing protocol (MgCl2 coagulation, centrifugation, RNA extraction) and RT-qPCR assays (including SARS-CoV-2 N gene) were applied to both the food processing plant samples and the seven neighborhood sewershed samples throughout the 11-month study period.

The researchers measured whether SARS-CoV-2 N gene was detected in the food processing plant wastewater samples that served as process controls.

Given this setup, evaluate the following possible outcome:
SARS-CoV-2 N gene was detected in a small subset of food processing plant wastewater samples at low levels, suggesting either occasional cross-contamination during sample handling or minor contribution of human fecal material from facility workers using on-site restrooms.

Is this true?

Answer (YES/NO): NO